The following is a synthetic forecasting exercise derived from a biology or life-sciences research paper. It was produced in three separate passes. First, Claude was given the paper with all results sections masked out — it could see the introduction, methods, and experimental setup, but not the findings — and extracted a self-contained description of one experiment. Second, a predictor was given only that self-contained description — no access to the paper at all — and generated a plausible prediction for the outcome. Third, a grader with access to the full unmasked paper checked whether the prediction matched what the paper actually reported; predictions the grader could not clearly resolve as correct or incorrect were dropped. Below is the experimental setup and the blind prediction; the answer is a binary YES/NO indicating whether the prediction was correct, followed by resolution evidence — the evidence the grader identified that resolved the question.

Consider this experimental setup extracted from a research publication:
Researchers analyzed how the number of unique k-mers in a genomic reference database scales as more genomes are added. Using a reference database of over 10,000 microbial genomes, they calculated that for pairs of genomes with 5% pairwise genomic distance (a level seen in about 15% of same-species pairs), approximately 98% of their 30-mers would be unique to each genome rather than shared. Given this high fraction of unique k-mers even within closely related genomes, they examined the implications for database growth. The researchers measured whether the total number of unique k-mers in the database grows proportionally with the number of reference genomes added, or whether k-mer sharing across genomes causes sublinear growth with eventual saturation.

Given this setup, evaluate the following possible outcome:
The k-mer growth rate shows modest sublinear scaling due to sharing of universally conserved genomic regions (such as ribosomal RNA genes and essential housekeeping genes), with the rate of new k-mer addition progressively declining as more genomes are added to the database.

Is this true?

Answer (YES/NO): NO